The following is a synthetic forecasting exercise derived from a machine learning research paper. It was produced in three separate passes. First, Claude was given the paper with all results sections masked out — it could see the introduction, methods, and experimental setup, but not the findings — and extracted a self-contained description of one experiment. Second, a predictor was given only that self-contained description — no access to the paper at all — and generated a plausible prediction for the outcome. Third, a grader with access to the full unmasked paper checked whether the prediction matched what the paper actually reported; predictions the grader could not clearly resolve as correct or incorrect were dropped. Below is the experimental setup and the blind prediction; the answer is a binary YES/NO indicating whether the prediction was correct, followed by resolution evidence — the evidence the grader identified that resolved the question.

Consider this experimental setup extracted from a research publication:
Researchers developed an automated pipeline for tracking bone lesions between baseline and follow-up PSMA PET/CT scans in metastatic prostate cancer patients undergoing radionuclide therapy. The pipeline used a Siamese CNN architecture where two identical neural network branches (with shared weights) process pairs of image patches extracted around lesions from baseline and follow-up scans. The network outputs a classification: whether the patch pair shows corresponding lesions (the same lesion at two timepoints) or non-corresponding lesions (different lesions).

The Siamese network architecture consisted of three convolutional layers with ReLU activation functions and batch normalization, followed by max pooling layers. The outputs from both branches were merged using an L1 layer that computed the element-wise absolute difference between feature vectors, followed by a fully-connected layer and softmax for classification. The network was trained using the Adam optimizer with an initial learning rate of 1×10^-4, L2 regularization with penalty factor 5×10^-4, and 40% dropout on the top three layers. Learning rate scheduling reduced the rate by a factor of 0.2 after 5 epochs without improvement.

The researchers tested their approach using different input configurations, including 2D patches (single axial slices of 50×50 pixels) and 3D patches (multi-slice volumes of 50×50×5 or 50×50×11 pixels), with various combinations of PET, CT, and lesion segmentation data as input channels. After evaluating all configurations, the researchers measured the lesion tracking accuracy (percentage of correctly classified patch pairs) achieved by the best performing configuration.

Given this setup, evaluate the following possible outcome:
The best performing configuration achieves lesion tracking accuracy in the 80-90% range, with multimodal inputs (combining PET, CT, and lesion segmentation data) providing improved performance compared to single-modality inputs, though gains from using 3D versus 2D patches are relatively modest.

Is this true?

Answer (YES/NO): NO